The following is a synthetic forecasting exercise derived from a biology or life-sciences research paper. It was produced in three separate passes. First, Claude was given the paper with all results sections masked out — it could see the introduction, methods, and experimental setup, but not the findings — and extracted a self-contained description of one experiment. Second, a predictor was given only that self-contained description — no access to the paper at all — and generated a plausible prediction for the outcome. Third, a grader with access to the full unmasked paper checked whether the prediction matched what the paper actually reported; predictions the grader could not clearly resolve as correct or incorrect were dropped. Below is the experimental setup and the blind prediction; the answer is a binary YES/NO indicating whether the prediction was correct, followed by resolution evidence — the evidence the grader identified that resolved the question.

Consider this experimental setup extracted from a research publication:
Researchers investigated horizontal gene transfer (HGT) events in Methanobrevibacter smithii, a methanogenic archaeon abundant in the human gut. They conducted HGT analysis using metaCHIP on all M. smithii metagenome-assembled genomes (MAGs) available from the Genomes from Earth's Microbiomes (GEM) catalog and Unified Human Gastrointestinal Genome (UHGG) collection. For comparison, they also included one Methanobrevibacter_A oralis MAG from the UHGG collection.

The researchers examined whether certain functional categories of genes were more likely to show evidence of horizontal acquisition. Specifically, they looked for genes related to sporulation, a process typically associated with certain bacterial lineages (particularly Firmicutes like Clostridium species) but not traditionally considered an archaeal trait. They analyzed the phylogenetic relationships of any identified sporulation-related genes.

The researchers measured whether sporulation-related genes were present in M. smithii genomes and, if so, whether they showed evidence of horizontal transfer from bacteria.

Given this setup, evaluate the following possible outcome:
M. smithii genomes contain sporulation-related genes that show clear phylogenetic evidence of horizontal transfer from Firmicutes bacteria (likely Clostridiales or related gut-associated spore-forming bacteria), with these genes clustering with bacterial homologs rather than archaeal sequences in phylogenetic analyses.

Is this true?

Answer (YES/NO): YES